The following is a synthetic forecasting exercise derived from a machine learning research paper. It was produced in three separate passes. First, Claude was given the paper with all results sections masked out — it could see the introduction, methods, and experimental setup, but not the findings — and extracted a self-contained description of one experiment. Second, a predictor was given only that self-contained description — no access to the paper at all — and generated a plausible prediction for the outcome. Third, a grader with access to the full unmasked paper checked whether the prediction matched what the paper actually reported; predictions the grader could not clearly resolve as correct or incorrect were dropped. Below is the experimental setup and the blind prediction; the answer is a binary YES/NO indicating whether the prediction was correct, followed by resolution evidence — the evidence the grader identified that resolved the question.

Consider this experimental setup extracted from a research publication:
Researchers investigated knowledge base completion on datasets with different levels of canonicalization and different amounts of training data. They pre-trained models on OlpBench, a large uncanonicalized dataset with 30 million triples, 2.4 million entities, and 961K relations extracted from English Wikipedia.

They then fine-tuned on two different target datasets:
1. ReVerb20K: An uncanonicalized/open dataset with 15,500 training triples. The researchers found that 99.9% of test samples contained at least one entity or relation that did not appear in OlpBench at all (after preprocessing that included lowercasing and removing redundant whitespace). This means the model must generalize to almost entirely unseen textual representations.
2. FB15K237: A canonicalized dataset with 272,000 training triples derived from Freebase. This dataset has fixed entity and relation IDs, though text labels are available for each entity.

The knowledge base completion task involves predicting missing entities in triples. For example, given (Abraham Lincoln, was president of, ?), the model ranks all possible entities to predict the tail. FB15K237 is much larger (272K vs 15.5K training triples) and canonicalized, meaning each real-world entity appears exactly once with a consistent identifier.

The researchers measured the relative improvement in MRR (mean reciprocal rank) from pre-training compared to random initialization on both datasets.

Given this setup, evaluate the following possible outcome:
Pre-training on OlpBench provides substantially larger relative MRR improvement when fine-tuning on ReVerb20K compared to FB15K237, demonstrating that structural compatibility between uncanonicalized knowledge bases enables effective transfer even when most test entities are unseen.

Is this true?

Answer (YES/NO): YES